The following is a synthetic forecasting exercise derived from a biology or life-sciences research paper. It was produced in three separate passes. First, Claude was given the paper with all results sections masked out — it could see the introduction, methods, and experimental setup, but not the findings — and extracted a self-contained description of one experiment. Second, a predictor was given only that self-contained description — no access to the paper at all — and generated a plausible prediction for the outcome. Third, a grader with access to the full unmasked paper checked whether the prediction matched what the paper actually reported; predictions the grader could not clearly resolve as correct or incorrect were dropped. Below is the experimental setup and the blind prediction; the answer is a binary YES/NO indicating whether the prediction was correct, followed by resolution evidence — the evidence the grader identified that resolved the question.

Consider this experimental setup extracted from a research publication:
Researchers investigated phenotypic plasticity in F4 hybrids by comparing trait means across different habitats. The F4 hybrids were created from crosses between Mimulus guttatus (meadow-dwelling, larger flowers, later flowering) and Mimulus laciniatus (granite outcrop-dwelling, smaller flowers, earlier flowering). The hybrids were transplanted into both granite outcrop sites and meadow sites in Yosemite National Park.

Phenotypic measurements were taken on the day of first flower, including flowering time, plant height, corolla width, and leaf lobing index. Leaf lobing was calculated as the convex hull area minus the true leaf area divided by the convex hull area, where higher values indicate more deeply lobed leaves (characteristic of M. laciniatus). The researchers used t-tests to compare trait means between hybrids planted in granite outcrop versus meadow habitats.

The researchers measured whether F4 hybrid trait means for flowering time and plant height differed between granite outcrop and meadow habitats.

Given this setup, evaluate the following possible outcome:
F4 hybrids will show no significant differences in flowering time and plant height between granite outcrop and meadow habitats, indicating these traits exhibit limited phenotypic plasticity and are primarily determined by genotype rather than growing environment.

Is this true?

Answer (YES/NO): NO